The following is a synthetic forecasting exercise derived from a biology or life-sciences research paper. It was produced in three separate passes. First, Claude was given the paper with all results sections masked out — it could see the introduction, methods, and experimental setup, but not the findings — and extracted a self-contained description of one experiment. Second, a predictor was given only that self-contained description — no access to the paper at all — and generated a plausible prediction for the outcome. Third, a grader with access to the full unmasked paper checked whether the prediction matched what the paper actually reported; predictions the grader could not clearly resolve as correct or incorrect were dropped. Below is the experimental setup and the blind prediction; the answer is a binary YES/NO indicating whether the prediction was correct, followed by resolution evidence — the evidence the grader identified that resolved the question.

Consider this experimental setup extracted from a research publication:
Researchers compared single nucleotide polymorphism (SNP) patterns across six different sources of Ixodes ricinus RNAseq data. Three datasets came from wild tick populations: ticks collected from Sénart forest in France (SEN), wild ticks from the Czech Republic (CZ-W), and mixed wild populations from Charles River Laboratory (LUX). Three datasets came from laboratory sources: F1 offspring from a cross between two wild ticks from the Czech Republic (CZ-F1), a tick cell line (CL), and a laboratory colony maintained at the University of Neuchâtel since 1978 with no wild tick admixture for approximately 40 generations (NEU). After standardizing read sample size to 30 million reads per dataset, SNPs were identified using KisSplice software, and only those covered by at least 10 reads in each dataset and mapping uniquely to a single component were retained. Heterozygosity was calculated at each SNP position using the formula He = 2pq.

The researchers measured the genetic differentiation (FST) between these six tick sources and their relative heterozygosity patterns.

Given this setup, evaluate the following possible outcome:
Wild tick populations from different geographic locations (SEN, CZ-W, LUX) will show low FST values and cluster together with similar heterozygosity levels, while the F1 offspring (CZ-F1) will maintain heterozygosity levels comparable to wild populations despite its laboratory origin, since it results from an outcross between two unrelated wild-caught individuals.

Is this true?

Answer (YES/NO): NO